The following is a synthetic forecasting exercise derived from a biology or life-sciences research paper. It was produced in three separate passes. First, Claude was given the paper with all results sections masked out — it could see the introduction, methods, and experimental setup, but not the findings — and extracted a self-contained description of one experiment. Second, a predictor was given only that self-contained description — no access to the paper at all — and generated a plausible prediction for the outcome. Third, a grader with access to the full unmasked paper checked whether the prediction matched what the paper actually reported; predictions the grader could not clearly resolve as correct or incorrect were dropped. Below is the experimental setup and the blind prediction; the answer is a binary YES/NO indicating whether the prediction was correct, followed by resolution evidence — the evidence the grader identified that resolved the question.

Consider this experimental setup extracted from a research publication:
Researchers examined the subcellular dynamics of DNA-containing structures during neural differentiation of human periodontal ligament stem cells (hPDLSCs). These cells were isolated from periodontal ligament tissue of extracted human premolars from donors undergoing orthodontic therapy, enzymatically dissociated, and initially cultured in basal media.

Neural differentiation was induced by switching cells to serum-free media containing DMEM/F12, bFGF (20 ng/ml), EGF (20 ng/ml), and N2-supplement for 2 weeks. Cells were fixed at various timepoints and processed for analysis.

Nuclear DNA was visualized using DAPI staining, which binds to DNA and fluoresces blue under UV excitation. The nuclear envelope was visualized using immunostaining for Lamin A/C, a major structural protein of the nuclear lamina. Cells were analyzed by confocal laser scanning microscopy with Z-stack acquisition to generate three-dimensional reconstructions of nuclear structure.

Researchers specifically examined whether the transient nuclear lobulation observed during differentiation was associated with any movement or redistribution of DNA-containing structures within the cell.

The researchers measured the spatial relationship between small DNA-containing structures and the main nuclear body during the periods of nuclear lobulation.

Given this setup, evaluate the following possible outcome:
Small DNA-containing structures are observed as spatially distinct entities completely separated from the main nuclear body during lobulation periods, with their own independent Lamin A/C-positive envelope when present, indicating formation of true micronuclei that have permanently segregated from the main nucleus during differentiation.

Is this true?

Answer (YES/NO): NO